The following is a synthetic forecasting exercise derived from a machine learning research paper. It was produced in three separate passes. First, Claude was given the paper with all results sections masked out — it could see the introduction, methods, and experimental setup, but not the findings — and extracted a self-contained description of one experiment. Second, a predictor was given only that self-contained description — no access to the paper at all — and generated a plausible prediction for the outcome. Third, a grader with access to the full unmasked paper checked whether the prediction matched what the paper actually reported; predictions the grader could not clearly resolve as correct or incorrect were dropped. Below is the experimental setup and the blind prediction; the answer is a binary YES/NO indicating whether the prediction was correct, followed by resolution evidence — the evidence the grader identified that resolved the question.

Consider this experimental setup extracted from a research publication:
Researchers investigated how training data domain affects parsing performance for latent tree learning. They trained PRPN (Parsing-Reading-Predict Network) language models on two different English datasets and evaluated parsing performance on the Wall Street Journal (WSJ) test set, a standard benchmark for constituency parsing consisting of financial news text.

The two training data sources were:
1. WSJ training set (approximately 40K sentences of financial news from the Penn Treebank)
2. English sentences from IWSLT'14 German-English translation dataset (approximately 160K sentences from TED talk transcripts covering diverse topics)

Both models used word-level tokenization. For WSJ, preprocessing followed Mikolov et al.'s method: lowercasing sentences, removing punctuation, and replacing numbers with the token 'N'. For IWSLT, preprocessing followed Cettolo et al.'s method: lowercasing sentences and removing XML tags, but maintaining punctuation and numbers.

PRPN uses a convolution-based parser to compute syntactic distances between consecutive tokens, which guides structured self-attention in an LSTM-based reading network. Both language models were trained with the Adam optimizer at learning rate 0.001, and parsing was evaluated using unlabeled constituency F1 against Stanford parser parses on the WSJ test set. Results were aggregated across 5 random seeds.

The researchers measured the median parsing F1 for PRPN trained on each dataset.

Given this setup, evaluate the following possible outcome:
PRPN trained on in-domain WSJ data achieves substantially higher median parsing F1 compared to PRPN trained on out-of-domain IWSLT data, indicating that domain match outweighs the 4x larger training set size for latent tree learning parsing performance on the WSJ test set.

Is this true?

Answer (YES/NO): NO